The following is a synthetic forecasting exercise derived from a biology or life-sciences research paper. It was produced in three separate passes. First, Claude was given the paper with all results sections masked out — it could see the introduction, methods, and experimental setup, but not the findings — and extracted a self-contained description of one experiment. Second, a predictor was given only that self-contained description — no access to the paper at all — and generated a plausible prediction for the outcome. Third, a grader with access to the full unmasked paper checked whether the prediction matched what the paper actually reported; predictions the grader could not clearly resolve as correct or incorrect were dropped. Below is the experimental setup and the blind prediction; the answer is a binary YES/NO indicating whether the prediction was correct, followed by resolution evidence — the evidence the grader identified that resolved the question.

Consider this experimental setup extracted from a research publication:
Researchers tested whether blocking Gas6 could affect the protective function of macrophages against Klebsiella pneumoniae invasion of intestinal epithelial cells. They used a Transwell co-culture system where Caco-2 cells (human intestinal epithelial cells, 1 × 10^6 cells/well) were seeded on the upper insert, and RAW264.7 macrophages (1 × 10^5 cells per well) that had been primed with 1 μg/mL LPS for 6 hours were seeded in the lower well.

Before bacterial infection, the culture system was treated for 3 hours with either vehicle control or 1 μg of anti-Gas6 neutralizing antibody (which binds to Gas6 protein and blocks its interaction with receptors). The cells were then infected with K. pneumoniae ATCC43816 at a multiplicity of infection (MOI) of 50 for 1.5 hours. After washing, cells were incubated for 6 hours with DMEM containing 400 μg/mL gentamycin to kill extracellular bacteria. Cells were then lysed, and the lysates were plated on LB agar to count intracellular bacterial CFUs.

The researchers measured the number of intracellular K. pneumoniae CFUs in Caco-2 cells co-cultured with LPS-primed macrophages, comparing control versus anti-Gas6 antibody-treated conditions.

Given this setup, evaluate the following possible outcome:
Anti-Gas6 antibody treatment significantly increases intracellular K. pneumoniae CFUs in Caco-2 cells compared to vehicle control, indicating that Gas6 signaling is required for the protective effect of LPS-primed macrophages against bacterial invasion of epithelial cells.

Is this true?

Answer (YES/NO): YES